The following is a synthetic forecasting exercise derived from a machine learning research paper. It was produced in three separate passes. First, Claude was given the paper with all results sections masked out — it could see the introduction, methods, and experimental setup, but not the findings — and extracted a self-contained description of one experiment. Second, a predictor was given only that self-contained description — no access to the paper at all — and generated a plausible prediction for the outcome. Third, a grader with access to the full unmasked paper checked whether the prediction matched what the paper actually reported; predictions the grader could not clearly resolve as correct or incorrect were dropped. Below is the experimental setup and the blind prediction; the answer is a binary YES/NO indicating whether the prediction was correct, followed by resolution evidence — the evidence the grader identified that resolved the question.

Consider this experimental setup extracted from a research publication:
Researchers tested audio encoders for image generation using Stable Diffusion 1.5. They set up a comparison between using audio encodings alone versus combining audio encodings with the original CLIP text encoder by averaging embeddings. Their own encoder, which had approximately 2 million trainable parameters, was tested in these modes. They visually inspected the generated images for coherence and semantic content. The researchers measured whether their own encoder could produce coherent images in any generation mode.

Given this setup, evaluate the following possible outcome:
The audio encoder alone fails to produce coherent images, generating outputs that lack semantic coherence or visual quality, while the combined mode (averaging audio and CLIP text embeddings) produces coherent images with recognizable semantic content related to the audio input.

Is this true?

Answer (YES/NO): NO